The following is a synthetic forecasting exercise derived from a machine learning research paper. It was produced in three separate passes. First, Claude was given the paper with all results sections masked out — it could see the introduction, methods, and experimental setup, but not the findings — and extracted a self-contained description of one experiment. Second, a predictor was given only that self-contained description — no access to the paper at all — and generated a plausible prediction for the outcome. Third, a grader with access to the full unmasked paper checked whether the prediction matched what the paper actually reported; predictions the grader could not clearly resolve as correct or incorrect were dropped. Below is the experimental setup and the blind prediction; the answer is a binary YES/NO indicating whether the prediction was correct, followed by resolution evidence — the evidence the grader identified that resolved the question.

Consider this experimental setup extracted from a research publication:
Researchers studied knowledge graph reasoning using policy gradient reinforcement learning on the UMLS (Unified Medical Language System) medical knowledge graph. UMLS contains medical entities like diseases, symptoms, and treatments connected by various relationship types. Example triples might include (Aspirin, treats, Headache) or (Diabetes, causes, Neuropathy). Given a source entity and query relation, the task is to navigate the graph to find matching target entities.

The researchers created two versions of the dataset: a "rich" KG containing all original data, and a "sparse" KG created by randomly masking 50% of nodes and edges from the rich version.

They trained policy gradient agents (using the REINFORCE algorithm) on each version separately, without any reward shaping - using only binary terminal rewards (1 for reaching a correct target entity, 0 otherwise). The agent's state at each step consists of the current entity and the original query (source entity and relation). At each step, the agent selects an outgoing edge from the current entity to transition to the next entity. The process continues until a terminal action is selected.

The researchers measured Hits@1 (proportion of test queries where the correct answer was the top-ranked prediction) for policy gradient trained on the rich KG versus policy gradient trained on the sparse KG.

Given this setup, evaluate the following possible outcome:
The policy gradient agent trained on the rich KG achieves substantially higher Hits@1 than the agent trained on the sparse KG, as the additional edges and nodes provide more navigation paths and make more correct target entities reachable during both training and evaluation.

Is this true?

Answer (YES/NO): NO